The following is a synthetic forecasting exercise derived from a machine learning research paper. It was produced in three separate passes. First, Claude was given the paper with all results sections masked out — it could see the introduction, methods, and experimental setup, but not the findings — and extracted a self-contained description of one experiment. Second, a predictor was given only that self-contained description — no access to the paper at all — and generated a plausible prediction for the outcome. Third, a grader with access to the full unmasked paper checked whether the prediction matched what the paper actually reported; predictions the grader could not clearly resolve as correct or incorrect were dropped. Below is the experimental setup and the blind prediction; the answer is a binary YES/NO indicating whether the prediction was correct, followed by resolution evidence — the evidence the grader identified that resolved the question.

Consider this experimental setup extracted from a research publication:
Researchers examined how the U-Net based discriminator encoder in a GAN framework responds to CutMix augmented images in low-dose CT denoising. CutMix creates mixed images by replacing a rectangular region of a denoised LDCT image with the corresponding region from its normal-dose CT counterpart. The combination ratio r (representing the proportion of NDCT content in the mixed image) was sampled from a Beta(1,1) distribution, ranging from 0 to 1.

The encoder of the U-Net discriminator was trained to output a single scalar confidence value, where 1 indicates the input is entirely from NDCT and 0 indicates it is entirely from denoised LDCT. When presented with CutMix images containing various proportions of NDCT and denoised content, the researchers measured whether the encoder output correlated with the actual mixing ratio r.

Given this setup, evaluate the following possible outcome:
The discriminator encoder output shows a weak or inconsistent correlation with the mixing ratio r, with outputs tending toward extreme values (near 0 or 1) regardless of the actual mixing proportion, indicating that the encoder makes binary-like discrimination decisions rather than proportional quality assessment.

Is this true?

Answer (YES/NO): NO